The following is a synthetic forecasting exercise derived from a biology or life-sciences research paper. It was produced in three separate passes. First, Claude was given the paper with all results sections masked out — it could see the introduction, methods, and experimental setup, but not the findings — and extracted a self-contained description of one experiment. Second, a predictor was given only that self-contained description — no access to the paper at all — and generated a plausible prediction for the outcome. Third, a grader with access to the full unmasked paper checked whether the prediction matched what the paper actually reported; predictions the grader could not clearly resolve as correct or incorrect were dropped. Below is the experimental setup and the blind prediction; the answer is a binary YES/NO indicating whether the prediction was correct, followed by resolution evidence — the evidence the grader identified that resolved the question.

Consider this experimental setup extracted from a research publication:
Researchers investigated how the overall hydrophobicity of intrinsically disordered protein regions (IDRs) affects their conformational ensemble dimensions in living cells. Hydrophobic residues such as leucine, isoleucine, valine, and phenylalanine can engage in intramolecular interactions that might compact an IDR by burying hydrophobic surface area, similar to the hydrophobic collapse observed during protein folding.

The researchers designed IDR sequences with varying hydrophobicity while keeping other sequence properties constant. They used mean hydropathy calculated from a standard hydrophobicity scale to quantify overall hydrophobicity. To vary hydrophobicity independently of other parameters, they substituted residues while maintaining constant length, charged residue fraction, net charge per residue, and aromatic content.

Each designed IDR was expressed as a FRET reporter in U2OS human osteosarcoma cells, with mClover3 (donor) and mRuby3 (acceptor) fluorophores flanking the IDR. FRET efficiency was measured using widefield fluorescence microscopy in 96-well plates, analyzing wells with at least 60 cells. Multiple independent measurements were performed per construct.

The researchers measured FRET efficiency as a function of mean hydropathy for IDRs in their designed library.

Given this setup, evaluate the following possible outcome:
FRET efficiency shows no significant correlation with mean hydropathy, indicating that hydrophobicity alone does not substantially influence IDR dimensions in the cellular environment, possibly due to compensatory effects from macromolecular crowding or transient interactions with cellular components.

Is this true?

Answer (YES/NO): YES